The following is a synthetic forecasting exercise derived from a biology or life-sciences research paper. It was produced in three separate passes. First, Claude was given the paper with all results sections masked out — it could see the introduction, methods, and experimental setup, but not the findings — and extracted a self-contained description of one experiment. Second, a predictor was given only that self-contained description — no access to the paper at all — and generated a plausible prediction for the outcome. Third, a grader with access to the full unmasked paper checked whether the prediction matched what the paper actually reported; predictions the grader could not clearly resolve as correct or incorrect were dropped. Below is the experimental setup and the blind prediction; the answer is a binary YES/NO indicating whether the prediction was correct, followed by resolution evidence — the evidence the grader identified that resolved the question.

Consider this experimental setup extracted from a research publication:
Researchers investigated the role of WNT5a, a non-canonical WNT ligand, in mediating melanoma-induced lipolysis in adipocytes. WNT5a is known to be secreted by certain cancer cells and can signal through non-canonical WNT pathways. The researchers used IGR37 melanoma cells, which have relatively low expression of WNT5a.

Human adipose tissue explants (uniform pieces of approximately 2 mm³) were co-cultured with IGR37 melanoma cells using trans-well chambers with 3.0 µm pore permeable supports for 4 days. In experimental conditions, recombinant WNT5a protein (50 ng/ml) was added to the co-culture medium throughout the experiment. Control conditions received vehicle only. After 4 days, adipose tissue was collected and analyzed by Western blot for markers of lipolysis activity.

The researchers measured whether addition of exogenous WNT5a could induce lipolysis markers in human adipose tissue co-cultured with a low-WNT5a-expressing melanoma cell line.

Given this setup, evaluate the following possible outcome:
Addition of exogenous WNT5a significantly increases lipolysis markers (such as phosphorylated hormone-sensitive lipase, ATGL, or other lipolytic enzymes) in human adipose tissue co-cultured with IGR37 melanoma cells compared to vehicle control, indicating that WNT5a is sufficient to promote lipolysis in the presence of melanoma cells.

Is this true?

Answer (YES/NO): YES